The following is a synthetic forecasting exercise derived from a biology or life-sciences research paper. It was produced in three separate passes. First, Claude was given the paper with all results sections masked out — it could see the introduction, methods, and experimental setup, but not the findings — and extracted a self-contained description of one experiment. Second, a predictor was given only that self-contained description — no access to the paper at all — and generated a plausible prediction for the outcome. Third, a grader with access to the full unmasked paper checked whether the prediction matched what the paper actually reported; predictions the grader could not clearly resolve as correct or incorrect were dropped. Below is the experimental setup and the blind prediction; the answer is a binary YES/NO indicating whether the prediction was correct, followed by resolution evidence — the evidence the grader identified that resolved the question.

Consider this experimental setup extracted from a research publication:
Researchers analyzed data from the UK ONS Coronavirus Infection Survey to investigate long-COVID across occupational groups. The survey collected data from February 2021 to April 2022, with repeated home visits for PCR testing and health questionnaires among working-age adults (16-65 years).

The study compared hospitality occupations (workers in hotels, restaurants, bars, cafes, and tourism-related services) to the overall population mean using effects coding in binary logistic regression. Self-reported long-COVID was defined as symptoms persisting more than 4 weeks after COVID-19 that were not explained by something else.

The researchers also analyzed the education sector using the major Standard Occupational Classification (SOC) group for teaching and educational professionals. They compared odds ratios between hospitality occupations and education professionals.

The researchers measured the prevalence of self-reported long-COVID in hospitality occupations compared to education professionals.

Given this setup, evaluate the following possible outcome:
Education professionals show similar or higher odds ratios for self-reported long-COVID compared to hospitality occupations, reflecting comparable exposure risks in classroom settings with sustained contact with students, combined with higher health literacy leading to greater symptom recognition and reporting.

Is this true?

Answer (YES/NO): YES